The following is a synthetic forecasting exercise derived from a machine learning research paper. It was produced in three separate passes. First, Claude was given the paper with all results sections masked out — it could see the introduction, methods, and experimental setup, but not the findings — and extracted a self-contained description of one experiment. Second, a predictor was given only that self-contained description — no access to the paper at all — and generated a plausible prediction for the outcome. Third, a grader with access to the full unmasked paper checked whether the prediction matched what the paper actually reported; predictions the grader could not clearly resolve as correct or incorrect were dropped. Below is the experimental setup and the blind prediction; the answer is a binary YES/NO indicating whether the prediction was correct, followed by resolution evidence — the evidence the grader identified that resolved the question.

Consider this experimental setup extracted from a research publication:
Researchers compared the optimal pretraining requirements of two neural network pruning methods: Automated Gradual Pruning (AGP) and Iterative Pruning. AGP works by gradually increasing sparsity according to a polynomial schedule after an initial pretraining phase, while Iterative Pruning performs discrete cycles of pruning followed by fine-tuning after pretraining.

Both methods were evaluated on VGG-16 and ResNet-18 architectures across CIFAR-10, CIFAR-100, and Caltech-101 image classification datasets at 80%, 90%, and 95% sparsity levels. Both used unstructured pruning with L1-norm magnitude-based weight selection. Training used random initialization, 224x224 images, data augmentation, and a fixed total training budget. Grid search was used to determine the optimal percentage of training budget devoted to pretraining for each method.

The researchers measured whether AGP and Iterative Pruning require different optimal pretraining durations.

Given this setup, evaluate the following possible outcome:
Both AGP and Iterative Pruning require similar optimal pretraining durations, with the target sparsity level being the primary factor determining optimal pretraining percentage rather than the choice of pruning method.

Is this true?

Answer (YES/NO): NO